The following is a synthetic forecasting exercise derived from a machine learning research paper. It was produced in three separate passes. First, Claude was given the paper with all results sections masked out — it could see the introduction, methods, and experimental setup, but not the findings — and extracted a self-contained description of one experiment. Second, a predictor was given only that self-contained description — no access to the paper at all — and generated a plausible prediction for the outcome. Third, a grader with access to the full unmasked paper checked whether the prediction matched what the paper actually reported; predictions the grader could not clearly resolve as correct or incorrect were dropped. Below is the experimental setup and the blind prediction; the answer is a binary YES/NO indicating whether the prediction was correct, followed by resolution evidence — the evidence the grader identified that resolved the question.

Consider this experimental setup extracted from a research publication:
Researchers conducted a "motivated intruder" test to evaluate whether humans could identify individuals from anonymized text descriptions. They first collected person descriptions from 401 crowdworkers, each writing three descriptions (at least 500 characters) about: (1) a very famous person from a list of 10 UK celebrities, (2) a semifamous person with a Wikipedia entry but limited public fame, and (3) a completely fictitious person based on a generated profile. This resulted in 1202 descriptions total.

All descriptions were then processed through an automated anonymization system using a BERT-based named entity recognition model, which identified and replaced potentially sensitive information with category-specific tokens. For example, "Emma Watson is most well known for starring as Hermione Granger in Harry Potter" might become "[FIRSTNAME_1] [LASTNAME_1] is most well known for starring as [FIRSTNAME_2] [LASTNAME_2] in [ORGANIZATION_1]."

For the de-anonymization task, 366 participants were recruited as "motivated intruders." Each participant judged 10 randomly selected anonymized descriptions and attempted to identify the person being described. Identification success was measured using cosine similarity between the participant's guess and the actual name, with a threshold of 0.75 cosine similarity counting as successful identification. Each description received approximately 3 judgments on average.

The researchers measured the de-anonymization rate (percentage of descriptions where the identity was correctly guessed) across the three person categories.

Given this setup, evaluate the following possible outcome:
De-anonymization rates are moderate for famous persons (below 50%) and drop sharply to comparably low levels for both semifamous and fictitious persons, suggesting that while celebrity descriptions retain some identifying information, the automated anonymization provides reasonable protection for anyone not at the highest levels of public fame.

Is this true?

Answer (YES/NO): YES